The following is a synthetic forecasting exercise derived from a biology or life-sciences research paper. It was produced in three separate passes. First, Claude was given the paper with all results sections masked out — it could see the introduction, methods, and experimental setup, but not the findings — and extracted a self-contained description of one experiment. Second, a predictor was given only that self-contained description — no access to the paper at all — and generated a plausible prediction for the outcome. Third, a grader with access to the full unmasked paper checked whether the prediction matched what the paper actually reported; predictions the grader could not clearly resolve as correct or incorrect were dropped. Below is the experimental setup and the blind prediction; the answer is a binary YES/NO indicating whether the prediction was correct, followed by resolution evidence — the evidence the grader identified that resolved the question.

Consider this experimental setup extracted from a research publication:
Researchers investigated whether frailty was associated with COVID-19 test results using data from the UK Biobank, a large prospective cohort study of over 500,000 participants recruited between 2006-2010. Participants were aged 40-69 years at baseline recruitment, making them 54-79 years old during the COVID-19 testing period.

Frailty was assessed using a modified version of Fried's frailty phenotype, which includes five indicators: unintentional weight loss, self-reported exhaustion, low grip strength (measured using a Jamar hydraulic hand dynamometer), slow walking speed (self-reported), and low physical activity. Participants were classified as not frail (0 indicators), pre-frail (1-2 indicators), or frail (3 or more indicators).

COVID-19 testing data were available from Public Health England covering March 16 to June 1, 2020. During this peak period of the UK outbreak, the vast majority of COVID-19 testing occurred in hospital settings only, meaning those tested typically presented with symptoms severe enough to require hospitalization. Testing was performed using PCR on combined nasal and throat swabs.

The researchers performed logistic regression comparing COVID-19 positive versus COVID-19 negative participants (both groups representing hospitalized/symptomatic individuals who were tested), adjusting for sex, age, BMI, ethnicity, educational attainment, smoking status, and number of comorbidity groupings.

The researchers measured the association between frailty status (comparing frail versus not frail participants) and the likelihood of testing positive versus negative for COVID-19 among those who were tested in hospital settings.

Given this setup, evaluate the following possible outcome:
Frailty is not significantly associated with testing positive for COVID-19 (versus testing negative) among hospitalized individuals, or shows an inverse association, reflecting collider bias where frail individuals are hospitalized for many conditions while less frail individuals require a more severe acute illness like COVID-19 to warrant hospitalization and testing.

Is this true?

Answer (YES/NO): YES